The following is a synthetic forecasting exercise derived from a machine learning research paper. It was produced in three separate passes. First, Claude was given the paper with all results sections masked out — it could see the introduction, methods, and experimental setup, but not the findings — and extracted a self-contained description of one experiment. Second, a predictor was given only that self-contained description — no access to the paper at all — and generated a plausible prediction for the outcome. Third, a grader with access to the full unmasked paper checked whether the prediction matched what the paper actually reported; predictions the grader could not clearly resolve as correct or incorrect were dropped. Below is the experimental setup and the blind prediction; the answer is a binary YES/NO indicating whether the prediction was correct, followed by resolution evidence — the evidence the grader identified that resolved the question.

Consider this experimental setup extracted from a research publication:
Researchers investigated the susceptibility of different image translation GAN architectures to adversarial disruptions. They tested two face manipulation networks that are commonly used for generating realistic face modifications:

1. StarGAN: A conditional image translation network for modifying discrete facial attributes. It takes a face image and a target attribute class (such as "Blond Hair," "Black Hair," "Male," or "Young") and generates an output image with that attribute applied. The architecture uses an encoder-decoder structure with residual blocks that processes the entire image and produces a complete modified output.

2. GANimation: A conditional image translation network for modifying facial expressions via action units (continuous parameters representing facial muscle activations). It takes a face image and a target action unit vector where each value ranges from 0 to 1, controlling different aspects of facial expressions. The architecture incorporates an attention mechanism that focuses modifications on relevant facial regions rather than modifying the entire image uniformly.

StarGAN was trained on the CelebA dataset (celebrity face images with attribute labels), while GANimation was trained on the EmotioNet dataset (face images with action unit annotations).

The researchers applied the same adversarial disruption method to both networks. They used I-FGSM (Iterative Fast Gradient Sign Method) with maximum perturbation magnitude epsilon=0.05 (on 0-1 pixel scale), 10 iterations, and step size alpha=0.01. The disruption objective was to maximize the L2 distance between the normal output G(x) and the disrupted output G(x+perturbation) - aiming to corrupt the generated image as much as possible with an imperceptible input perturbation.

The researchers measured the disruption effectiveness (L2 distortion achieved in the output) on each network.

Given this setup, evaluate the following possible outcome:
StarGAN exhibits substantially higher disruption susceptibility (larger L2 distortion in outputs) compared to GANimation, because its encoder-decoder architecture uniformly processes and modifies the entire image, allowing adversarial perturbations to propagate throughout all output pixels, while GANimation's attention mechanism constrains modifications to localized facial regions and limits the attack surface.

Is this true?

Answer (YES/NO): YES